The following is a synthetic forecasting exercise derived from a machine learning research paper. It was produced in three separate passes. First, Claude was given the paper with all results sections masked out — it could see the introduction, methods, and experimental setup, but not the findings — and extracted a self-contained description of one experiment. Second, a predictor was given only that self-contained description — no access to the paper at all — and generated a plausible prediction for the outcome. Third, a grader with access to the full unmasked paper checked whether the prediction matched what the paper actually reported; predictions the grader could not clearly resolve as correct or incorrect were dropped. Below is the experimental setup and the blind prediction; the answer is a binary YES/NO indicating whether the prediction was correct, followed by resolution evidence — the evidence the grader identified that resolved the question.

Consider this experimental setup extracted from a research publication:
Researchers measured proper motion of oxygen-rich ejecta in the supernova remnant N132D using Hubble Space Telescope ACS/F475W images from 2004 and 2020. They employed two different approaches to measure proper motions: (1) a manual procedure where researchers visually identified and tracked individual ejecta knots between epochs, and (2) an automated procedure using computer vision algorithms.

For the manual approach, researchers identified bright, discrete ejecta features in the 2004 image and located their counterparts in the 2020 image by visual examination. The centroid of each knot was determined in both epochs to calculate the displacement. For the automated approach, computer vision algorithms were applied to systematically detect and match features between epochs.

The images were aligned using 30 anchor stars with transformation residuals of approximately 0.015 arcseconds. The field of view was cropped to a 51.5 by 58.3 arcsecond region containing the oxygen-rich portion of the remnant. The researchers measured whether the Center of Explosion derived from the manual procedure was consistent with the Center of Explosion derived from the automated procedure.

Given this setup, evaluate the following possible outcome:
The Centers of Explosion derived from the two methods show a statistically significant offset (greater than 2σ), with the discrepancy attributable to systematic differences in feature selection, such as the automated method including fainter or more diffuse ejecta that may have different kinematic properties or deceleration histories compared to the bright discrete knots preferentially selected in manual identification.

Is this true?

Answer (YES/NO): NO